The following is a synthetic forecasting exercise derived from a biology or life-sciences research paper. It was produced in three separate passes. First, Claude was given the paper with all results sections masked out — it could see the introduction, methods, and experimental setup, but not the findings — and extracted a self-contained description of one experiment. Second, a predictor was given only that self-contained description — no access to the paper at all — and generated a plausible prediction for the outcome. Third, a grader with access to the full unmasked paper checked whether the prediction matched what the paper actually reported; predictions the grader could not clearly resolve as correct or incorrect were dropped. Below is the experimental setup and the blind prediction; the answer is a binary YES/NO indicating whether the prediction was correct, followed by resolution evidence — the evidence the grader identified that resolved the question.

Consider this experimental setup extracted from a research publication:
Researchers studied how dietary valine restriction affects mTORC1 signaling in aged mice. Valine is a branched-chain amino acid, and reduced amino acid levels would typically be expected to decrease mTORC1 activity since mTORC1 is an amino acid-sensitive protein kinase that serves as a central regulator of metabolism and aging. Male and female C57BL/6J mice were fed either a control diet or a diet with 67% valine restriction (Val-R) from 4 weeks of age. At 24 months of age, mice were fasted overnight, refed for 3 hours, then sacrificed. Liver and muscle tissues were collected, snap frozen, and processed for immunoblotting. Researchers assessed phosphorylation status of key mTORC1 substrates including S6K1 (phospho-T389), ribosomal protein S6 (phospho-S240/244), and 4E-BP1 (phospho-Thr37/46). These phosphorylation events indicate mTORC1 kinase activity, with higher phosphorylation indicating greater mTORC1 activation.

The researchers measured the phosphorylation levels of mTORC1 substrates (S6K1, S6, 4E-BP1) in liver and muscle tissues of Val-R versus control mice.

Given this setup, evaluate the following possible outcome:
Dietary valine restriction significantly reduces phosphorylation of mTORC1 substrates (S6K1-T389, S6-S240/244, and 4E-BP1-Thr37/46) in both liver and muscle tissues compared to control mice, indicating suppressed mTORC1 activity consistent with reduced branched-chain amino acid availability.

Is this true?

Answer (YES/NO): NO